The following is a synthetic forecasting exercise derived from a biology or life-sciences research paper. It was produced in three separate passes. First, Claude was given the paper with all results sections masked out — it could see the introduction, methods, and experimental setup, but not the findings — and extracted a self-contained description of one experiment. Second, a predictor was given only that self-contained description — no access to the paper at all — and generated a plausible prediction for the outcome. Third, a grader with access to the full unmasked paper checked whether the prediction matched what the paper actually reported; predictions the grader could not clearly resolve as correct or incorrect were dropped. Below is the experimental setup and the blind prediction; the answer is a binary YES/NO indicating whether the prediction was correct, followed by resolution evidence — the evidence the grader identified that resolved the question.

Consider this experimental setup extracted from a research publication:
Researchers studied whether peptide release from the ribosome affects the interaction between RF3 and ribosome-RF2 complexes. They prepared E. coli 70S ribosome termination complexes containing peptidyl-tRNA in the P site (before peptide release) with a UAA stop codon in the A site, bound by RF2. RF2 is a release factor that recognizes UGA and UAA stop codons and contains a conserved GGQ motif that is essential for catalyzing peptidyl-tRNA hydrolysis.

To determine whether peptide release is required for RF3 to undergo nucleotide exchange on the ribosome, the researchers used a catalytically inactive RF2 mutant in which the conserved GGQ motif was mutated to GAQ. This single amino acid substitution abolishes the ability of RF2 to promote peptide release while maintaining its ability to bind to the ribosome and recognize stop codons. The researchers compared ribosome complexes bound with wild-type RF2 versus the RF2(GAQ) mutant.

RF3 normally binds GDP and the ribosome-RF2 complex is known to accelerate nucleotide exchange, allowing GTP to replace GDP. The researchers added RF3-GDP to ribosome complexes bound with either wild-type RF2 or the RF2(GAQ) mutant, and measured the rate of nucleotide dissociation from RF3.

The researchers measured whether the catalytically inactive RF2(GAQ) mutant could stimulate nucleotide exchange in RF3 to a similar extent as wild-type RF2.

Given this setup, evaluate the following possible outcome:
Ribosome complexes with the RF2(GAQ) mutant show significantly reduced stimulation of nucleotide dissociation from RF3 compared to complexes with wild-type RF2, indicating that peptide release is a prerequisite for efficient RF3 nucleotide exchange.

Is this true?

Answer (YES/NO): NO